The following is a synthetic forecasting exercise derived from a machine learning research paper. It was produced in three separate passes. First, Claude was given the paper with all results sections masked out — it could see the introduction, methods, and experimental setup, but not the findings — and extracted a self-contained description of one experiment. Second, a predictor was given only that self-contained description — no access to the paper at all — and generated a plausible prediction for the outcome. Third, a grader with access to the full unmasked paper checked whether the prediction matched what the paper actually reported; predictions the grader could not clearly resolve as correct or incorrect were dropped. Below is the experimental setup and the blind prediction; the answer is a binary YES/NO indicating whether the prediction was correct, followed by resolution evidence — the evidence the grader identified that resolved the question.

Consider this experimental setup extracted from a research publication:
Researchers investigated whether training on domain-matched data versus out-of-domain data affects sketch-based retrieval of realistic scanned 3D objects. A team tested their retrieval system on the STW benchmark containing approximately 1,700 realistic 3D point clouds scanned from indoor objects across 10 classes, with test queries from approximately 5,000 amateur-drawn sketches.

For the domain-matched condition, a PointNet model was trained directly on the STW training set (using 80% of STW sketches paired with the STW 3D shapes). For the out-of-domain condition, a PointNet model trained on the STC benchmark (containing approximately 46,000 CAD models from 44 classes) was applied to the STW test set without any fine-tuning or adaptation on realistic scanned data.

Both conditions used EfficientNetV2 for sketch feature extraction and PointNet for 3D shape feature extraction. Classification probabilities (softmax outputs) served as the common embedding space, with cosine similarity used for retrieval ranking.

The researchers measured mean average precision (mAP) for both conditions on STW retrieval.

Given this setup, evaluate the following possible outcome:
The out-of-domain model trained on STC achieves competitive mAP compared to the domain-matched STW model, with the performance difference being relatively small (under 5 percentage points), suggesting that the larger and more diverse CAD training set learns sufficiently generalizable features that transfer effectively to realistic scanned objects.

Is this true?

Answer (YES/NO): NO